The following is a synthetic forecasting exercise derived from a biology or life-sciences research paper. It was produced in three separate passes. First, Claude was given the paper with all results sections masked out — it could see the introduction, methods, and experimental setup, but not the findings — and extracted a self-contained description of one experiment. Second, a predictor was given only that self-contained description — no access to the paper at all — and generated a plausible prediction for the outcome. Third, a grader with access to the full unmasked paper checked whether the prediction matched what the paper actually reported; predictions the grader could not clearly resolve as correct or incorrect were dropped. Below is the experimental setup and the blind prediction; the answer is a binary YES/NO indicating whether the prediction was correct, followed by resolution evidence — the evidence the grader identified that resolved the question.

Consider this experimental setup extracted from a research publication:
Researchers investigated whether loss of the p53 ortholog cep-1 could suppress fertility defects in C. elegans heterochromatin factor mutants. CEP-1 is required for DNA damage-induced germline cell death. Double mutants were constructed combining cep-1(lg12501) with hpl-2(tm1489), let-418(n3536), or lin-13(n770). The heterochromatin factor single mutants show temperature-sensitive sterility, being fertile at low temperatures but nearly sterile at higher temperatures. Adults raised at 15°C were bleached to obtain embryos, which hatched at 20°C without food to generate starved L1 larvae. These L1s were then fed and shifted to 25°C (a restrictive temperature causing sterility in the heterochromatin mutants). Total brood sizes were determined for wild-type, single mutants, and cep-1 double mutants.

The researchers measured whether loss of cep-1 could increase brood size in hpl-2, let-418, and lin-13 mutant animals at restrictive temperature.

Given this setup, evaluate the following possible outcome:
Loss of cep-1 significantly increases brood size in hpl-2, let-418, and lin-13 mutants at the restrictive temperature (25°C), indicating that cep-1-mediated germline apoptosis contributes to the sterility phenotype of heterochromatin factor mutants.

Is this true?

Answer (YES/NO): YES